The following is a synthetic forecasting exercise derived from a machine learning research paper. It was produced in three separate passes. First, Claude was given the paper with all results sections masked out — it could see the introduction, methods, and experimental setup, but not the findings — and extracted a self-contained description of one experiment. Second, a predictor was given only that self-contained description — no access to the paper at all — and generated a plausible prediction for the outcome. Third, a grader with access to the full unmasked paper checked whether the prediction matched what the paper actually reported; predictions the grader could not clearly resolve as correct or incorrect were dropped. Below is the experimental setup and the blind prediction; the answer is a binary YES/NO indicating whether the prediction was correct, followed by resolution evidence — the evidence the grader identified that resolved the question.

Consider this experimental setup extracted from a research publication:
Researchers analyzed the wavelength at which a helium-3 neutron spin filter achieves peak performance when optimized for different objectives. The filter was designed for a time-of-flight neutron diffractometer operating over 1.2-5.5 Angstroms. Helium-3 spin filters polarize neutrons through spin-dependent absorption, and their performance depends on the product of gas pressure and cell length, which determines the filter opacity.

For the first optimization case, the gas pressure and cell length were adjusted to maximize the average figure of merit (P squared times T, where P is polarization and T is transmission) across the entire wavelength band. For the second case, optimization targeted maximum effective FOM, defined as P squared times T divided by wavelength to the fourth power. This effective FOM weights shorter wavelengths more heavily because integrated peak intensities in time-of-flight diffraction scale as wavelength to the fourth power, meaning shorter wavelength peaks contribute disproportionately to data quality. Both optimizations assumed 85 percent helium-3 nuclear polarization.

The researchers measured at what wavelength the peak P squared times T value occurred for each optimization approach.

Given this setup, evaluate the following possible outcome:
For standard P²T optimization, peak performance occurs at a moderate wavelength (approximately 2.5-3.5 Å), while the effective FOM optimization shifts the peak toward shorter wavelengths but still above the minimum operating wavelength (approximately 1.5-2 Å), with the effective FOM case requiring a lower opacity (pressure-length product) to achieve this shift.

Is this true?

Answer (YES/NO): NO